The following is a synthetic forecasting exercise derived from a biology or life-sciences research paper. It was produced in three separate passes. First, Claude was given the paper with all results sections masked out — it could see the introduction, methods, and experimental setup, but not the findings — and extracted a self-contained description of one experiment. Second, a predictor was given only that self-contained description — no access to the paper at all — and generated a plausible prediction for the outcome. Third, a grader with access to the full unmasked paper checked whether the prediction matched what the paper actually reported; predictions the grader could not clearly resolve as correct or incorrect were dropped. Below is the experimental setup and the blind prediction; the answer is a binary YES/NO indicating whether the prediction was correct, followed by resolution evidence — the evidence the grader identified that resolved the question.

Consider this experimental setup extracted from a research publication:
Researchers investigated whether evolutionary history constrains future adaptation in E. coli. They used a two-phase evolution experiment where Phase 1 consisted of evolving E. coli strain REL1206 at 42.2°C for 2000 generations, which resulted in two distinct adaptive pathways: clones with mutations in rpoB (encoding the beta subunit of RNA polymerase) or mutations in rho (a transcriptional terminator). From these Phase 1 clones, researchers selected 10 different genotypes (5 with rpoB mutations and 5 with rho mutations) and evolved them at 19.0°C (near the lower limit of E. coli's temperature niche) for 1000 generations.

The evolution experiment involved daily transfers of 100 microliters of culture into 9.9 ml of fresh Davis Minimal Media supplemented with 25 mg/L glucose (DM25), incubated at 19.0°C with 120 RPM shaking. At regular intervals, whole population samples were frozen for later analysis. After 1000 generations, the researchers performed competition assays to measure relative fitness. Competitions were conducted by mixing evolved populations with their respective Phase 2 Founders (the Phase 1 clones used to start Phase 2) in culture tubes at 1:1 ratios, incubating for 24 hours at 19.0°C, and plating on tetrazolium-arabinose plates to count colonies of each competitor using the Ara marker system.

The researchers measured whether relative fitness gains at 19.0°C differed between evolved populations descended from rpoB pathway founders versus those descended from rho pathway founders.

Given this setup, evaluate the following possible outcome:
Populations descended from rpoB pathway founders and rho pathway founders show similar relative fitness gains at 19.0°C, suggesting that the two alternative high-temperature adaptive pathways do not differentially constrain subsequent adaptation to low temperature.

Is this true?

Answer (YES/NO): NO